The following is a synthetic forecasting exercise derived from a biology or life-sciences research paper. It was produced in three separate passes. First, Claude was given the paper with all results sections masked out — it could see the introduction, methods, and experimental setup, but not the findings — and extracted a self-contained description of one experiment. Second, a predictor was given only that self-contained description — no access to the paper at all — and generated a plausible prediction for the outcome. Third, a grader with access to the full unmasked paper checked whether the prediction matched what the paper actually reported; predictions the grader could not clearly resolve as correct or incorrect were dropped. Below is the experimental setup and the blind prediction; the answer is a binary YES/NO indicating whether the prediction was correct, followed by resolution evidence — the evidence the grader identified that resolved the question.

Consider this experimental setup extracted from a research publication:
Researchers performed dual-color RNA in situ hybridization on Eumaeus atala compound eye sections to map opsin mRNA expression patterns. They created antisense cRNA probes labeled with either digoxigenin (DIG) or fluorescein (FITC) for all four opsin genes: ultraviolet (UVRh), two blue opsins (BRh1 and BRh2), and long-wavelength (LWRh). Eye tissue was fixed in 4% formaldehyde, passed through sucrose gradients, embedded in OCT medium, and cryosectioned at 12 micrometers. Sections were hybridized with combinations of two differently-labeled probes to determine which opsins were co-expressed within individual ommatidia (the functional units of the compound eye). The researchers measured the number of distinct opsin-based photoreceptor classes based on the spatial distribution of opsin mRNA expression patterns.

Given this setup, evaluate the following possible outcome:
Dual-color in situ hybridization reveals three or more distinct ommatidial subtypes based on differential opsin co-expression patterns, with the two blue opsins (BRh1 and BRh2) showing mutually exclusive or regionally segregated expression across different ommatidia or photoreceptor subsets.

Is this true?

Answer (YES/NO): YES